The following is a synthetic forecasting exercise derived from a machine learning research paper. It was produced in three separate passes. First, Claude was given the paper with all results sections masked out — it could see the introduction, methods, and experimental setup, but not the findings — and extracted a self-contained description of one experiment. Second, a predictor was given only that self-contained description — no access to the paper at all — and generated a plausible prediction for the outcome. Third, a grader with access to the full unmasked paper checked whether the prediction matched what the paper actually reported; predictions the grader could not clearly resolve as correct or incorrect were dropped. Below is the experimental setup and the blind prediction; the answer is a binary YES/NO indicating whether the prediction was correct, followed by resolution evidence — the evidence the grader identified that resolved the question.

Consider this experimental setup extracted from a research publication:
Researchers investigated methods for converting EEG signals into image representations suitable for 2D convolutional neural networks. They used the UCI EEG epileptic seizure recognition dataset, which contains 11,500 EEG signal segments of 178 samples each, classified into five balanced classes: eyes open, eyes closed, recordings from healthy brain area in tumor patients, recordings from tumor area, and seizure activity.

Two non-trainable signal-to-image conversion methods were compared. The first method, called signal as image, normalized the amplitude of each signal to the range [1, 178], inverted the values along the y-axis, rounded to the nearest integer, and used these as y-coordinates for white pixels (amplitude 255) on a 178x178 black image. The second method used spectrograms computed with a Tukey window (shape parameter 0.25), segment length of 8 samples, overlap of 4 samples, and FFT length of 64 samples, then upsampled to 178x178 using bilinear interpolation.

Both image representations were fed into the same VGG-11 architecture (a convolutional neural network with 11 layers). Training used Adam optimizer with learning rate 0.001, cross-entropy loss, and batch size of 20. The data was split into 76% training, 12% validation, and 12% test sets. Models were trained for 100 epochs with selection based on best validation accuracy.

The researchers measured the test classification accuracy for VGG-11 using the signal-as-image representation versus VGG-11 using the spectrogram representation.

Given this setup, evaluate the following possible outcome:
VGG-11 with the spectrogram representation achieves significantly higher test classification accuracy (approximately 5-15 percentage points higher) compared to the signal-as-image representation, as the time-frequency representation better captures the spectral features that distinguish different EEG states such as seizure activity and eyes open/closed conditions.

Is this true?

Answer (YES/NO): NO